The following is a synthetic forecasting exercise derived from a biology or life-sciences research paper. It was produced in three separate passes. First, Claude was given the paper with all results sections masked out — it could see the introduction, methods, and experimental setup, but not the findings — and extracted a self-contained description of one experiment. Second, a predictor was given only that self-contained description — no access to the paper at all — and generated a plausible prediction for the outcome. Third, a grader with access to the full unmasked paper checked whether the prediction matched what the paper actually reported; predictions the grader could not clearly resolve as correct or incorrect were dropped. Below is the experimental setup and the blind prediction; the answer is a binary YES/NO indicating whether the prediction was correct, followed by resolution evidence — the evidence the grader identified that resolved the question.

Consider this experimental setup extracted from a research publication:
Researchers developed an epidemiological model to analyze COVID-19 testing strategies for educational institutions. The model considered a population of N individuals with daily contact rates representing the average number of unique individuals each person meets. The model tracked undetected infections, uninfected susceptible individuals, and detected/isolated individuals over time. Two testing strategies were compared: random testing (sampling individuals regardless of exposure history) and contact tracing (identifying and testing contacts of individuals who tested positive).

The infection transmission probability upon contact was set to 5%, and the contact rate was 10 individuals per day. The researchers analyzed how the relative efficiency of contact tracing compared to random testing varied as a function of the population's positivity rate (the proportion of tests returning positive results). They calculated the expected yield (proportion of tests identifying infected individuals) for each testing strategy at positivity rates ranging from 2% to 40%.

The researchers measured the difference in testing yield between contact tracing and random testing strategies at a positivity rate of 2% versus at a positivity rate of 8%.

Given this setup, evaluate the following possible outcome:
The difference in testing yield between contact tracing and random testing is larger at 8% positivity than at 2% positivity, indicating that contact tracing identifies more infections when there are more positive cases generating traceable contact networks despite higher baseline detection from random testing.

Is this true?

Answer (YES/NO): NO